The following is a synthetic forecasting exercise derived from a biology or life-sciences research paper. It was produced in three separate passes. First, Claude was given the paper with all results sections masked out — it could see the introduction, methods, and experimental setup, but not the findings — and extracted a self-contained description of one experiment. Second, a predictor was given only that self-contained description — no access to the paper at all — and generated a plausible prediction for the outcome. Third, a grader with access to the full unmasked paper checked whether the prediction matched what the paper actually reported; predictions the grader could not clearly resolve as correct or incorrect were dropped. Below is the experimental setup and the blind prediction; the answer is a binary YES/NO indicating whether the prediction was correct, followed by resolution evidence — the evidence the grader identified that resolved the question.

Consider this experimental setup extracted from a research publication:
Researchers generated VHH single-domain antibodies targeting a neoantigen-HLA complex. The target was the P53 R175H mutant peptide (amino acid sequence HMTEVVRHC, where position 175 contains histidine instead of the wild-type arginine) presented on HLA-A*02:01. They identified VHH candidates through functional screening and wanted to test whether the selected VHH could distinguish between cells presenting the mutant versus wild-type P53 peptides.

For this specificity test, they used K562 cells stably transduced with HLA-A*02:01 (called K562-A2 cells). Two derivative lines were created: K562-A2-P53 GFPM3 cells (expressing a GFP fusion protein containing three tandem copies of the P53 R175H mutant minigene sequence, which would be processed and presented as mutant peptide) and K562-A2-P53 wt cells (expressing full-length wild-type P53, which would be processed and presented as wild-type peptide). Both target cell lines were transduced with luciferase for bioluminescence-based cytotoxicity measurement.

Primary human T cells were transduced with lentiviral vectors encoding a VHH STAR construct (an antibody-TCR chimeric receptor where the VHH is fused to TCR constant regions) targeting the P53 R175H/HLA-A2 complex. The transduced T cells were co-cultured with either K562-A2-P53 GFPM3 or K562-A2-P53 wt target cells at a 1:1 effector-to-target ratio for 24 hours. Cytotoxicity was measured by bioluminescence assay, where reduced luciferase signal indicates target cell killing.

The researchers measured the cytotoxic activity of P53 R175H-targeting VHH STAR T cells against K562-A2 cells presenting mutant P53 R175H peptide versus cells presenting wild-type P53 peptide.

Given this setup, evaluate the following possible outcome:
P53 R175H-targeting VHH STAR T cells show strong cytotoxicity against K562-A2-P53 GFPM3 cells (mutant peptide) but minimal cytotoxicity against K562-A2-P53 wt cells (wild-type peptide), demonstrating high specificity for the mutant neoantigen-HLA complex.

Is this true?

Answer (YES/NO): YES